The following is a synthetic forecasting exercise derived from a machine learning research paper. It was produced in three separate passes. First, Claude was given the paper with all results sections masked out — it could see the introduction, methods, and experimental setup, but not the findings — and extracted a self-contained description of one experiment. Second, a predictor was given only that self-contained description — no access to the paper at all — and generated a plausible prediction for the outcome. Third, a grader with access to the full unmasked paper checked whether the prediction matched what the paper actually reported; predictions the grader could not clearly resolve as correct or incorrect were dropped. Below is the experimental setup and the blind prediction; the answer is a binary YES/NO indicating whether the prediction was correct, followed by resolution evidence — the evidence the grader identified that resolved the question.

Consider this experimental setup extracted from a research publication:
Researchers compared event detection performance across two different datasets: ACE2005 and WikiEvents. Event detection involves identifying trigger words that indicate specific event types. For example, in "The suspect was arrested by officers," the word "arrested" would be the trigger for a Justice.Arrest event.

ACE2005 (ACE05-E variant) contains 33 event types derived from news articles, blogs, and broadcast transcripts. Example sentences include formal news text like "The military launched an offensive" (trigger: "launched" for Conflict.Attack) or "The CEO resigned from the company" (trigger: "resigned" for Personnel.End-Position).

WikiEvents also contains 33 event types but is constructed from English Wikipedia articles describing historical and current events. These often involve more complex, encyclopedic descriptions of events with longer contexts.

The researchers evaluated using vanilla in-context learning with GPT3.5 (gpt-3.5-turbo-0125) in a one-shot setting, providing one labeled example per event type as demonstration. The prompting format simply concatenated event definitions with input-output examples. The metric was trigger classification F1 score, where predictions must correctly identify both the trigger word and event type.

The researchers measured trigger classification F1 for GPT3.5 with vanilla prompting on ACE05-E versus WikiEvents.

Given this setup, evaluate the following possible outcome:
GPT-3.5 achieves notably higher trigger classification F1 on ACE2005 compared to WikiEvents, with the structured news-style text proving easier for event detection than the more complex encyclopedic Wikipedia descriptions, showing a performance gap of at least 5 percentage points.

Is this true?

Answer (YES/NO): YES